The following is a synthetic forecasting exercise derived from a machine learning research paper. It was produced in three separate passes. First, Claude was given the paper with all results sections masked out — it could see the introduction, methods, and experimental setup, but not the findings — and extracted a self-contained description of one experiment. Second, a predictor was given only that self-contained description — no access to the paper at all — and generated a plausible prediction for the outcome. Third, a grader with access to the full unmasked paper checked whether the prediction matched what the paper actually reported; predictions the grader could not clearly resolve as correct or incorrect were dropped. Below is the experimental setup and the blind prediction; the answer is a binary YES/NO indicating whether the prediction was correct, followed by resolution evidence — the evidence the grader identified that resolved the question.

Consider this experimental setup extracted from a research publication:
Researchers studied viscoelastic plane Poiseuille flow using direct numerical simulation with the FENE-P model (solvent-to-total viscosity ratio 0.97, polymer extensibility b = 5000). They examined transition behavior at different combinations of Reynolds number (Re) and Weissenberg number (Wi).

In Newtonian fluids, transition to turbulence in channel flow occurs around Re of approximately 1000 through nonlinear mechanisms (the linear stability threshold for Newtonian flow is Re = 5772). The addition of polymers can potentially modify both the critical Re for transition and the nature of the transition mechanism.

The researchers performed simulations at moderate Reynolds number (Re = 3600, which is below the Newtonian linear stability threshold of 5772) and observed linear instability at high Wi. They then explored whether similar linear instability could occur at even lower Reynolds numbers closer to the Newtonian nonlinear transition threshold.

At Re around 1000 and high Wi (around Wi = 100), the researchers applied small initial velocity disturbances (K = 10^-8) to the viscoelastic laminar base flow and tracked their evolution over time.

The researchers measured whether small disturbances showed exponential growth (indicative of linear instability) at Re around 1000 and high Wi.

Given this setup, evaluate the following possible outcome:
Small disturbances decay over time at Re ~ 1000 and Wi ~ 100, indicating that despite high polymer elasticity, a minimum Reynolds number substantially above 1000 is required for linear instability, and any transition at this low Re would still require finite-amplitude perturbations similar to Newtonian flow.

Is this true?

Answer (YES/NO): NO